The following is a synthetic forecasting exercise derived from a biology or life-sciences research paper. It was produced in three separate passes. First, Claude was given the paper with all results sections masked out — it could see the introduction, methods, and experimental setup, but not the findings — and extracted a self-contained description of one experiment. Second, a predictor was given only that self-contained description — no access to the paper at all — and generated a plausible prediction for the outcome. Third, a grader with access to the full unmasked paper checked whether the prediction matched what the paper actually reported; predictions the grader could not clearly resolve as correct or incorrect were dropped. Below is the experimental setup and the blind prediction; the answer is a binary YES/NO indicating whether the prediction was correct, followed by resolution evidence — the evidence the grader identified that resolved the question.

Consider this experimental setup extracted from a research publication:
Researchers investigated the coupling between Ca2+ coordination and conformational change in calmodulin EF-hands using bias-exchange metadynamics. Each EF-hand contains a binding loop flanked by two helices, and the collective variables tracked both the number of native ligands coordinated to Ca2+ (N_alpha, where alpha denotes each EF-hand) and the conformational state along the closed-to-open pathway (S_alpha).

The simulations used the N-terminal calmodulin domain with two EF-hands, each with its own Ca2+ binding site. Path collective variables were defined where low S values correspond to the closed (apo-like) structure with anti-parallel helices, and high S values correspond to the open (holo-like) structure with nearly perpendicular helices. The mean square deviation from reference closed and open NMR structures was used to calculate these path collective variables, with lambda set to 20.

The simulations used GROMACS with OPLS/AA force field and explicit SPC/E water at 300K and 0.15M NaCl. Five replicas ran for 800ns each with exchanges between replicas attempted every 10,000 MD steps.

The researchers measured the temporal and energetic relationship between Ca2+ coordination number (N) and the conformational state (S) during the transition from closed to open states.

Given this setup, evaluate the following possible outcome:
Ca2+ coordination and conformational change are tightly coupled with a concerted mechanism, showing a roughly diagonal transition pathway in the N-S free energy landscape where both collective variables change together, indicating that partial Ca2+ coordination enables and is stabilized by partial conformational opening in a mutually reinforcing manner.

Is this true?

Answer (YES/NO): YES